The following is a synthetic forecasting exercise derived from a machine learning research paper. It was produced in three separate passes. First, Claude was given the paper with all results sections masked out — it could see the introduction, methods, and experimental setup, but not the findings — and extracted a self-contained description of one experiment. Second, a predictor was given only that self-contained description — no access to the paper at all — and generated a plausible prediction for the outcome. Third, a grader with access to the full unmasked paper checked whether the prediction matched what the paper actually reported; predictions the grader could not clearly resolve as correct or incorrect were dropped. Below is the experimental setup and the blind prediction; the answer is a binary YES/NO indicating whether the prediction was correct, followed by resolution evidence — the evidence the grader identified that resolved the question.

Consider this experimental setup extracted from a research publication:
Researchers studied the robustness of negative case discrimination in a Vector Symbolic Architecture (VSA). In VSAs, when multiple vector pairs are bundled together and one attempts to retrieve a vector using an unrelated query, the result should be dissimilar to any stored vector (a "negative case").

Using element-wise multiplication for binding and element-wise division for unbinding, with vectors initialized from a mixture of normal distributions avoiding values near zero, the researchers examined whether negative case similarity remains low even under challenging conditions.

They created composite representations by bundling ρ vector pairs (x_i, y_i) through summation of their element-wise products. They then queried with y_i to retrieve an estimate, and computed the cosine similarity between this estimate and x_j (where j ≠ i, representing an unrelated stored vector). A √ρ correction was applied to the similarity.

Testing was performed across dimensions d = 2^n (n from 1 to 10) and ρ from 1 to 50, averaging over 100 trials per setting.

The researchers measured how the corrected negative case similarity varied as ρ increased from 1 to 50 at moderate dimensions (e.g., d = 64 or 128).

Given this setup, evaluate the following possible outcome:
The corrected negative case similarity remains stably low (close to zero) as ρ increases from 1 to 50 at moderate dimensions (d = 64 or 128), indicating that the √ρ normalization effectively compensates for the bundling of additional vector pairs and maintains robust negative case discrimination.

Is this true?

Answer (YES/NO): YES